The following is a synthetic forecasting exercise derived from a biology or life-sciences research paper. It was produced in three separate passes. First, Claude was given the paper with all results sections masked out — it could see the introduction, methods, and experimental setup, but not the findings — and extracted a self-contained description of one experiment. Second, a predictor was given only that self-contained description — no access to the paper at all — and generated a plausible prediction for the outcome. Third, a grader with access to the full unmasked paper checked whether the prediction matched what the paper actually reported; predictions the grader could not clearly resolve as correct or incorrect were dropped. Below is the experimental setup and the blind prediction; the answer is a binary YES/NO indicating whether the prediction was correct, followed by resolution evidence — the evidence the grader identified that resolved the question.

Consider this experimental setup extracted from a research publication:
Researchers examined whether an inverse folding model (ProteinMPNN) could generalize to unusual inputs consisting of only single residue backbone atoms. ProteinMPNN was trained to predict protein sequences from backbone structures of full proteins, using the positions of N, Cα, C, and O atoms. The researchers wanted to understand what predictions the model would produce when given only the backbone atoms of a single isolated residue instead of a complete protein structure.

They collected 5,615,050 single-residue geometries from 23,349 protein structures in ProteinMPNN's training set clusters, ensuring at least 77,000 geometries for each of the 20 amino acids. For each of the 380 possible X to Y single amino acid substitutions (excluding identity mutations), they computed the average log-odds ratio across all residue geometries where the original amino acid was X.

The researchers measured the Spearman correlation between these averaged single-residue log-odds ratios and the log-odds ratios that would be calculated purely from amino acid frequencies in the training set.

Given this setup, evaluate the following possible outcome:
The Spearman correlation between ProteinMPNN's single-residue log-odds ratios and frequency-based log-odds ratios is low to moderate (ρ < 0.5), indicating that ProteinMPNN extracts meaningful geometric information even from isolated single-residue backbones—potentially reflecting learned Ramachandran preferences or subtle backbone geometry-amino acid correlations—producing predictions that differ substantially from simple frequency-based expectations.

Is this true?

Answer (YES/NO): NO